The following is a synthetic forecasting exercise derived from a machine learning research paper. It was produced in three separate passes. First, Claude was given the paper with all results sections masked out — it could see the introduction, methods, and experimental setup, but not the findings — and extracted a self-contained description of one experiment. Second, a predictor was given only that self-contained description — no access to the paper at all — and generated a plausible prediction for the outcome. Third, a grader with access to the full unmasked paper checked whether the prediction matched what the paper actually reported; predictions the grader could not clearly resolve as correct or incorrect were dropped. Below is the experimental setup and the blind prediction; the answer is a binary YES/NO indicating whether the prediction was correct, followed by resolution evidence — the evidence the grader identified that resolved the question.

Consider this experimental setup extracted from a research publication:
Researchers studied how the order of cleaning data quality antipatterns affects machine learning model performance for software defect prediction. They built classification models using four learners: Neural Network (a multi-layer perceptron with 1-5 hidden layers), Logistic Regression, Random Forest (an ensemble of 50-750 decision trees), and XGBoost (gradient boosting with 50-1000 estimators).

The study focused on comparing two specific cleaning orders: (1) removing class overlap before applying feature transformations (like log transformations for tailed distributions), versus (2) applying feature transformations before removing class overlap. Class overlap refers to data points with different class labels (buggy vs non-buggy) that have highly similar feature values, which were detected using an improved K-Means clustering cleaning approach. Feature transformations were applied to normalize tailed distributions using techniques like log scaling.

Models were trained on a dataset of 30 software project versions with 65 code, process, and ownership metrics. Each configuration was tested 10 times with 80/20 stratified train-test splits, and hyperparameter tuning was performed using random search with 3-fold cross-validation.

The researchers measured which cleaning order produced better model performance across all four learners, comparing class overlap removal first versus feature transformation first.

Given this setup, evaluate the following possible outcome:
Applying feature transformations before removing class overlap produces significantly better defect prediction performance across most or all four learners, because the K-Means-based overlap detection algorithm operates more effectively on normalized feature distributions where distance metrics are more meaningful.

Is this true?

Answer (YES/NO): NO